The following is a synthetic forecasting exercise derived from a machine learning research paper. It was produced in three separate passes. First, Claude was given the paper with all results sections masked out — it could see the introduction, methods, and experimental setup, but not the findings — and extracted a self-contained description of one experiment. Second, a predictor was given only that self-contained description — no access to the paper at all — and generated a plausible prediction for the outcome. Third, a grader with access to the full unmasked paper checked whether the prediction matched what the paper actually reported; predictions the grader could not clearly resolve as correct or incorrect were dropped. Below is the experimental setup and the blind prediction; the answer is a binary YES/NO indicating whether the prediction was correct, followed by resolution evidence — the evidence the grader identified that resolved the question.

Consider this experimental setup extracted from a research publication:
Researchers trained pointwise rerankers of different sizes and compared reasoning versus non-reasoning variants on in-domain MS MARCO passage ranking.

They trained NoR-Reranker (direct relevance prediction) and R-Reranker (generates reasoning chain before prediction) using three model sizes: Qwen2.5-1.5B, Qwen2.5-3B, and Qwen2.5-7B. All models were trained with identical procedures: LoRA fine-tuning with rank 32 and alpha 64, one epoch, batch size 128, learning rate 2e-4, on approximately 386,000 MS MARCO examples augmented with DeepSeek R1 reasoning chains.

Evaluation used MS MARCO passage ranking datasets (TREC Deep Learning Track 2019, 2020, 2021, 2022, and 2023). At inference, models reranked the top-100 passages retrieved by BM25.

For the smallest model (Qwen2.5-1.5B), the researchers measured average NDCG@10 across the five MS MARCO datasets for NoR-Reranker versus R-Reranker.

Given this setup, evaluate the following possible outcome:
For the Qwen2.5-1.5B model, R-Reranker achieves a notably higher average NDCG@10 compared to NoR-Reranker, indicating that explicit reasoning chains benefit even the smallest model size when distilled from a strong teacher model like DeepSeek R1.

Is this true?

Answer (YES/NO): NO